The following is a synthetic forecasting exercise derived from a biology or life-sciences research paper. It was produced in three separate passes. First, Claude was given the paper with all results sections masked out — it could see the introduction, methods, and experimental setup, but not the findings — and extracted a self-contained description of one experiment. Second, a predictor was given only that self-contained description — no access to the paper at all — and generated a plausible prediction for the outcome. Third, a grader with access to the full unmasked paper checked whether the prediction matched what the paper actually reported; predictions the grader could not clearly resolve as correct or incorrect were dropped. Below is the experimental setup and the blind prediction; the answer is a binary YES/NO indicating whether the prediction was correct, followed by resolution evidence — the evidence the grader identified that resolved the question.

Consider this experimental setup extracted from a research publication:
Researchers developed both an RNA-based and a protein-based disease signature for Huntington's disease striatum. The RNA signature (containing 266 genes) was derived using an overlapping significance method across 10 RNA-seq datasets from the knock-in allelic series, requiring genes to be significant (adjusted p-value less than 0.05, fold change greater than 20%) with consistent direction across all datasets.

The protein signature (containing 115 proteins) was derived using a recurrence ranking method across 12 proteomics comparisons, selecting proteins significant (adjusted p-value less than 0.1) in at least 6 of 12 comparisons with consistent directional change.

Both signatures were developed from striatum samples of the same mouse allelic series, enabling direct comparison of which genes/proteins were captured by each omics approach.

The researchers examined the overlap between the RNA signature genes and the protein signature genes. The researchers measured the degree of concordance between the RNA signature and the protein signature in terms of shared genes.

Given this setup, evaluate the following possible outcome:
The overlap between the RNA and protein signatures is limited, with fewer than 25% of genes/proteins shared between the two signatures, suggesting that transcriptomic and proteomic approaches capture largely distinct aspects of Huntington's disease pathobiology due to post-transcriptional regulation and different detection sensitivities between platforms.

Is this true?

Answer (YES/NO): NO